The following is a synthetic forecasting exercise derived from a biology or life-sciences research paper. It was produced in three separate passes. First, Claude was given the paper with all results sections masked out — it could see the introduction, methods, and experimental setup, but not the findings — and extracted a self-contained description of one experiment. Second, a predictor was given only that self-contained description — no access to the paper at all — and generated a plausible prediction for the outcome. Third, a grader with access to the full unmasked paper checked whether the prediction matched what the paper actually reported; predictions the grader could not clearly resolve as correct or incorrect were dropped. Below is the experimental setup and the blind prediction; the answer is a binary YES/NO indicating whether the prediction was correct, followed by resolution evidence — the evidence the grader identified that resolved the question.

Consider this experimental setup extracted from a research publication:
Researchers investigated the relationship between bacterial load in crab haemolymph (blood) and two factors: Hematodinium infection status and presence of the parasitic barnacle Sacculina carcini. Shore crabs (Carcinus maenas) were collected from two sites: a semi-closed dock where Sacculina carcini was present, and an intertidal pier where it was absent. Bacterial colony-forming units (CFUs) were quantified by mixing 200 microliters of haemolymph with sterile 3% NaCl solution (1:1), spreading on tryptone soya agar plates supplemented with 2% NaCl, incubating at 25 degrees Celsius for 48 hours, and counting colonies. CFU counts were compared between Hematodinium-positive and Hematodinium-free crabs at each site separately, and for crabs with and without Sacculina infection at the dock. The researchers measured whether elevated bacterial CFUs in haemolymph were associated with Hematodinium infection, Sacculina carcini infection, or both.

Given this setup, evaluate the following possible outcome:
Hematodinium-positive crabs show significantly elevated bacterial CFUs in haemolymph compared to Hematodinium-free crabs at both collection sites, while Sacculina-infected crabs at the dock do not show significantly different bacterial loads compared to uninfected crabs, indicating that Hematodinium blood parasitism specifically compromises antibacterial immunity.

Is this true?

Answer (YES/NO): NO